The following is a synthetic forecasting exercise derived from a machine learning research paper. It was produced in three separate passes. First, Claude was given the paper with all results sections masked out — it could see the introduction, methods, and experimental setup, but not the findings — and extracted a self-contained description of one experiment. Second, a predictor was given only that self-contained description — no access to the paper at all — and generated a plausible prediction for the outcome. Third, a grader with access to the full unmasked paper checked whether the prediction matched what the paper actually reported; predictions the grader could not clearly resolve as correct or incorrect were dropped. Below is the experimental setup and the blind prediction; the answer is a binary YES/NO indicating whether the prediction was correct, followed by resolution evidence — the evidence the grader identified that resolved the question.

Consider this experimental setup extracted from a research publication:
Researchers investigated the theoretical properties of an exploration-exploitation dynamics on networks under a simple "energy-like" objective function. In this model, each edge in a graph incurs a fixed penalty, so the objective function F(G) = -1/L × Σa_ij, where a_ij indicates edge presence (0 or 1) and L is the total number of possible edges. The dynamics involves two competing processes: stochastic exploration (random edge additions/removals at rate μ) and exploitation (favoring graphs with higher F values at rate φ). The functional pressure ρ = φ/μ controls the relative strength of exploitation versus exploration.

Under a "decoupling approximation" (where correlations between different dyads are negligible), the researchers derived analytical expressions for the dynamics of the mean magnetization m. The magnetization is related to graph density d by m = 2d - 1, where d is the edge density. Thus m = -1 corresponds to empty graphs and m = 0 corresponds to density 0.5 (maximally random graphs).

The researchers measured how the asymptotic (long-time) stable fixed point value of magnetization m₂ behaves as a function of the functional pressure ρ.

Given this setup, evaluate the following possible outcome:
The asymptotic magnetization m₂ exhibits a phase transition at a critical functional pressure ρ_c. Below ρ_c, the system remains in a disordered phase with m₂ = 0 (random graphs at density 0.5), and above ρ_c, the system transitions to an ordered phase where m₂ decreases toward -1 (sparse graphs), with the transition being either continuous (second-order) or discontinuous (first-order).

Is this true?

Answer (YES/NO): NO